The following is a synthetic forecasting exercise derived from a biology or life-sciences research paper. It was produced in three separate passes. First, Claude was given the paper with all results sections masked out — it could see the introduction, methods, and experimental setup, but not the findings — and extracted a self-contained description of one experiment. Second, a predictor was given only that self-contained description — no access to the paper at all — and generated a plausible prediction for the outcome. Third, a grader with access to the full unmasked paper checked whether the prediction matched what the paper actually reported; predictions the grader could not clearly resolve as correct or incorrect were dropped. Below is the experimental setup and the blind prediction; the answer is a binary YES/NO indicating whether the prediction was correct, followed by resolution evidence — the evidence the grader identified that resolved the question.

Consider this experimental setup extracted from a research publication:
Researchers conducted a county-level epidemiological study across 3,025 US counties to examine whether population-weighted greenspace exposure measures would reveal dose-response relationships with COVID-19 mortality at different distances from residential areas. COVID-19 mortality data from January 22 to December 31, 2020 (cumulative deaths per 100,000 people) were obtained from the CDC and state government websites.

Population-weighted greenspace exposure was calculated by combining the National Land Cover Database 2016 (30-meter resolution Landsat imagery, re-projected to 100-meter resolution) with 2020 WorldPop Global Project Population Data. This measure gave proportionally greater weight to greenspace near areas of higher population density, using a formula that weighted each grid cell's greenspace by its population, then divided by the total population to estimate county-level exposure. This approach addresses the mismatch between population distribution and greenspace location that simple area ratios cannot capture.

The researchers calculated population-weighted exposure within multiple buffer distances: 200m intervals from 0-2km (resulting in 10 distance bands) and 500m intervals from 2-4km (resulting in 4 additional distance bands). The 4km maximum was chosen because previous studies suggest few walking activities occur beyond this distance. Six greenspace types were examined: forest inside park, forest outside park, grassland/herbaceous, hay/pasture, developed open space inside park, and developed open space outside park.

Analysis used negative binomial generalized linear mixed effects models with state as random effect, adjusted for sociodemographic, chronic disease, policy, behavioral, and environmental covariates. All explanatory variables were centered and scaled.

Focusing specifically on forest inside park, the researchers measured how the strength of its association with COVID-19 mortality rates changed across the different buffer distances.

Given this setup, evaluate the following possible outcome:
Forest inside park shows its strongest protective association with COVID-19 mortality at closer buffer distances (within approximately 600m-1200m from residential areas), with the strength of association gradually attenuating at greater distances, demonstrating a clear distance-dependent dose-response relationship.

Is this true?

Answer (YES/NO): NO